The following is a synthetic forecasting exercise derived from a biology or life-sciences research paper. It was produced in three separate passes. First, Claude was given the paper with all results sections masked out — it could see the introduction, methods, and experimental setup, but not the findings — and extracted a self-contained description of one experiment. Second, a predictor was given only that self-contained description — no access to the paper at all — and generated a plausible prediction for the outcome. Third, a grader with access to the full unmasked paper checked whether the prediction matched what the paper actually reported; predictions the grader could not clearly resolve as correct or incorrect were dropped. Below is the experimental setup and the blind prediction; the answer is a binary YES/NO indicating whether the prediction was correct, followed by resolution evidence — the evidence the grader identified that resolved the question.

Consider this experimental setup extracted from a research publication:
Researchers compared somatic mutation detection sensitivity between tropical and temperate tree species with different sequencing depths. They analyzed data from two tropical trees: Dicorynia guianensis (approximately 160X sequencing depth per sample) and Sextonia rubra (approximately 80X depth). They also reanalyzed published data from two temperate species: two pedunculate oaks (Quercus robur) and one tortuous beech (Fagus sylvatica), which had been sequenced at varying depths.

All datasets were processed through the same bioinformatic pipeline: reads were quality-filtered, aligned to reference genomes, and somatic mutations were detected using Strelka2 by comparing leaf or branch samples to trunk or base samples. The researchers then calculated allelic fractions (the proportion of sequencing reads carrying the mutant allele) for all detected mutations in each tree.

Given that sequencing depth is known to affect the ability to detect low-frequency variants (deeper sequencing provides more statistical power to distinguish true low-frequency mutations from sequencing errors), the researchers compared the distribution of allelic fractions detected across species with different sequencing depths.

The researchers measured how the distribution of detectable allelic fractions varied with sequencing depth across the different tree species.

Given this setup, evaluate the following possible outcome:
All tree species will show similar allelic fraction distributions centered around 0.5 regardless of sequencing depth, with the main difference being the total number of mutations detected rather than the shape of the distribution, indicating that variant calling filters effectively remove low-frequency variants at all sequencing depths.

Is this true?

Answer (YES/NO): NO